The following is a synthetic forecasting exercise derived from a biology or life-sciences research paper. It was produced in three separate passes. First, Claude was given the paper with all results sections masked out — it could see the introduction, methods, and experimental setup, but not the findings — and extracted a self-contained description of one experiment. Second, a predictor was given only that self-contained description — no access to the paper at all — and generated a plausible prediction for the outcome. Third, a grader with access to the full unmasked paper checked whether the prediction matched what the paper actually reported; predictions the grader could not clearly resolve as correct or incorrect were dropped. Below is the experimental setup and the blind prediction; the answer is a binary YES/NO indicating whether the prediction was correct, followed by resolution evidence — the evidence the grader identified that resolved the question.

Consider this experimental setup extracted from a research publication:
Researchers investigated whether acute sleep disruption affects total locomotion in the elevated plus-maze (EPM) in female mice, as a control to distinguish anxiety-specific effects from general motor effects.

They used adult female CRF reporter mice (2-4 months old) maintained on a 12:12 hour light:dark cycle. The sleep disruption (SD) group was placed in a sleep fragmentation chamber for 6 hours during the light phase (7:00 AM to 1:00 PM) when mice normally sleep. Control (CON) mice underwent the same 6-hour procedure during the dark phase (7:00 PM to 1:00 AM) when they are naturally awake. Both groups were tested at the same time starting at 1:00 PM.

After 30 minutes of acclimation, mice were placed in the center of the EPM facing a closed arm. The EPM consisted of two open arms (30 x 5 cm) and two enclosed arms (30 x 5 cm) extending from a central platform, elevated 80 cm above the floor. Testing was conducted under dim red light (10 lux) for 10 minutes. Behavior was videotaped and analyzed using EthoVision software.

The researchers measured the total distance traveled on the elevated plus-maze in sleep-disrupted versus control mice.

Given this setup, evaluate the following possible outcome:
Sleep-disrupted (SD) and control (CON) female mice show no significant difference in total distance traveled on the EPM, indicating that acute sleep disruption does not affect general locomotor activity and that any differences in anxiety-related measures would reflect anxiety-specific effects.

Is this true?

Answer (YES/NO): YES